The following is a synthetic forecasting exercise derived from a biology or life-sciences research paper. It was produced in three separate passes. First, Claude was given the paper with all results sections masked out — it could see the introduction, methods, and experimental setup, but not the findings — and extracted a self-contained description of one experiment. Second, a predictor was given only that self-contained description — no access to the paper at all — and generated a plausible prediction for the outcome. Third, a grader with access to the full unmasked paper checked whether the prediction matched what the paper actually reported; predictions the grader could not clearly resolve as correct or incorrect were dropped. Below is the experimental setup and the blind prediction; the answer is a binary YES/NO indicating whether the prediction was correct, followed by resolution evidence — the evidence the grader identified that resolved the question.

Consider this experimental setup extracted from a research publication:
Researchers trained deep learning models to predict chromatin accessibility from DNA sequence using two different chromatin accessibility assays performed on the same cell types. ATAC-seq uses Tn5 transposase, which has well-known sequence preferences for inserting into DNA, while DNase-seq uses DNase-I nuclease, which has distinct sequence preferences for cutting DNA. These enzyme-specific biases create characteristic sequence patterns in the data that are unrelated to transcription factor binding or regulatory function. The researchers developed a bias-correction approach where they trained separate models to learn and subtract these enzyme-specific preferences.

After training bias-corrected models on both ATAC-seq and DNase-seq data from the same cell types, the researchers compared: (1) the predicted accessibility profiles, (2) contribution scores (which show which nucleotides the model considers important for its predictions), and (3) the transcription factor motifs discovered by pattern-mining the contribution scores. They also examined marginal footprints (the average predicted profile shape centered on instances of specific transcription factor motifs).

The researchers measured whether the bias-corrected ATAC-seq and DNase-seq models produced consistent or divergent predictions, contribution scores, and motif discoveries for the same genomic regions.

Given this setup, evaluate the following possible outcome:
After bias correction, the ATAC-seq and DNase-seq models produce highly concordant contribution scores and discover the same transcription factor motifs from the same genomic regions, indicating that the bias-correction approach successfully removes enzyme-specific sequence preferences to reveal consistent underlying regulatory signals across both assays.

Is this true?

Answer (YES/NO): YES